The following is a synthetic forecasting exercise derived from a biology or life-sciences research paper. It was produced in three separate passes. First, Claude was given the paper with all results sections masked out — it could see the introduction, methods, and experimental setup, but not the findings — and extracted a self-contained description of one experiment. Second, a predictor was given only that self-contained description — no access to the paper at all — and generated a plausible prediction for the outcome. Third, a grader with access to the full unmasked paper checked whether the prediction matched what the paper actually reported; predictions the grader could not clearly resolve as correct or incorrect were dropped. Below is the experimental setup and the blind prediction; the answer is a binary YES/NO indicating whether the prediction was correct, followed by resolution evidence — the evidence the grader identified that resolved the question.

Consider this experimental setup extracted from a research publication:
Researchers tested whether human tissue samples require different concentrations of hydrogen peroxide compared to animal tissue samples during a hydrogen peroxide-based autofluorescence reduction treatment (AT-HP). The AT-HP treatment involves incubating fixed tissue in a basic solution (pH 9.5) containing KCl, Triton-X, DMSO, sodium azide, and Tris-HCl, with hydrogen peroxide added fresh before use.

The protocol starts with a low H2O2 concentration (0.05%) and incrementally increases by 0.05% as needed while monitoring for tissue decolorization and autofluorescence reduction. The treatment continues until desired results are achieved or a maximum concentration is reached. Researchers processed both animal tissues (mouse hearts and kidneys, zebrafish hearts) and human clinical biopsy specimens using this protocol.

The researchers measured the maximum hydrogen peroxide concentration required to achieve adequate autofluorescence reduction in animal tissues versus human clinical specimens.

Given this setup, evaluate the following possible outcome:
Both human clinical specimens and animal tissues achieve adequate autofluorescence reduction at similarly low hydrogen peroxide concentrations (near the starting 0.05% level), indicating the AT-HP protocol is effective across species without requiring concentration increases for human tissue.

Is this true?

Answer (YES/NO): NO